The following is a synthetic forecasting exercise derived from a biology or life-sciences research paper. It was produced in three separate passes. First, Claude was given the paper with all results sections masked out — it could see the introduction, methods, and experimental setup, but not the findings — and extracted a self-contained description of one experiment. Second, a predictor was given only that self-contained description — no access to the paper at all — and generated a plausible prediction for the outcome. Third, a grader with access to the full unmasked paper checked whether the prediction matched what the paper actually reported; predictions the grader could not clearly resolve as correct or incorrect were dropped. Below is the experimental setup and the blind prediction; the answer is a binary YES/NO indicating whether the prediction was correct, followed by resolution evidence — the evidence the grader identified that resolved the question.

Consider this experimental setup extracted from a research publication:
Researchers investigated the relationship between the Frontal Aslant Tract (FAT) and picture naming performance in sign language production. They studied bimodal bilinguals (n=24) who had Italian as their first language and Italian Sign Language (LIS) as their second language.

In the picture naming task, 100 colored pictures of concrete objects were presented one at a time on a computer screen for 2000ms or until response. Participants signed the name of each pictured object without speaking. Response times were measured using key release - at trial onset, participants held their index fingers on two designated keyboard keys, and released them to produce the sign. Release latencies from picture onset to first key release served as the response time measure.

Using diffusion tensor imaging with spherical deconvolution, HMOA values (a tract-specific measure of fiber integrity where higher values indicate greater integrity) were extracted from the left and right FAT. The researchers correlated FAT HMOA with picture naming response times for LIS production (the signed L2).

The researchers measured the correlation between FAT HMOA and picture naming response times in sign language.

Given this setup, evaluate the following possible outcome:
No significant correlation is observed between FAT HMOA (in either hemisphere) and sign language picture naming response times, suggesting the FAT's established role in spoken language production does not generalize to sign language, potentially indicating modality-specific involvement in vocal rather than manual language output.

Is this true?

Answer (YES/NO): NO